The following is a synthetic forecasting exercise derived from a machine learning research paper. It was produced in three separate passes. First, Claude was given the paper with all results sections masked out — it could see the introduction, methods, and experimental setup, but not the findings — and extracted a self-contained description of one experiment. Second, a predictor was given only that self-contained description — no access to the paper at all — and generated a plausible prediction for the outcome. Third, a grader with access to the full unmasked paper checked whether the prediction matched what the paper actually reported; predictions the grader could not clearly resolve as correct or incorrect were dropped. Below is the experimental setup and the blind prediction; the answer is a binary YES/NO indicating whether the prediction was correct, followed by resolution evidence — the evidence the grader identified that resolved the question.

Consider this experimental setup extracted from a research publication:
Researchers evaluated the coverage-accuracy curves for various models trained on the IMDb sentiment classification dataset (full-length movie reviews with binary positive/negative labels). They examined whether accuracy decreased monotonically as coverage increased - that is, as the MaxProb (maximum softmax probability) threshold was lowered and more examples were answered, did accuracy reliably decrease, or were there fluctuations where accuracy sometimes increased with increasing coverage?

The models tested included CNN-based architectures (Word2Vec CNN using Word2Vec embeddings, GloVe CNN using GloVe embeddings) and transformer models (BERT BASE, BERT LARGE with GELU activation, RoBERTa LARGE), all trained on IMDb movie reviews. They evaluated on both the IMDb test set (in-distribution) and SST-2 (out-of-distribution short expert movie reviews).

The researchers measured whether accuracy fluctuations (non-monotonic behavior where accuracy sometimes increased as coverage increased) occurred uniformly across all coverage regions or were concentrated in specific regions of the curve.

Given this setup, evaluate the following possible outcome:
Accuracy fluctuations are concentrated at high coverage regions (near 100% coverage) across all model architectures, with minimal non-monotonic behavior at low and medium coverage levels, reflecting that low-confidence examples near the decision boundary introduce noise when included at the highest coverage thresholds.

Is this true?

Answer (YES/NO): NO